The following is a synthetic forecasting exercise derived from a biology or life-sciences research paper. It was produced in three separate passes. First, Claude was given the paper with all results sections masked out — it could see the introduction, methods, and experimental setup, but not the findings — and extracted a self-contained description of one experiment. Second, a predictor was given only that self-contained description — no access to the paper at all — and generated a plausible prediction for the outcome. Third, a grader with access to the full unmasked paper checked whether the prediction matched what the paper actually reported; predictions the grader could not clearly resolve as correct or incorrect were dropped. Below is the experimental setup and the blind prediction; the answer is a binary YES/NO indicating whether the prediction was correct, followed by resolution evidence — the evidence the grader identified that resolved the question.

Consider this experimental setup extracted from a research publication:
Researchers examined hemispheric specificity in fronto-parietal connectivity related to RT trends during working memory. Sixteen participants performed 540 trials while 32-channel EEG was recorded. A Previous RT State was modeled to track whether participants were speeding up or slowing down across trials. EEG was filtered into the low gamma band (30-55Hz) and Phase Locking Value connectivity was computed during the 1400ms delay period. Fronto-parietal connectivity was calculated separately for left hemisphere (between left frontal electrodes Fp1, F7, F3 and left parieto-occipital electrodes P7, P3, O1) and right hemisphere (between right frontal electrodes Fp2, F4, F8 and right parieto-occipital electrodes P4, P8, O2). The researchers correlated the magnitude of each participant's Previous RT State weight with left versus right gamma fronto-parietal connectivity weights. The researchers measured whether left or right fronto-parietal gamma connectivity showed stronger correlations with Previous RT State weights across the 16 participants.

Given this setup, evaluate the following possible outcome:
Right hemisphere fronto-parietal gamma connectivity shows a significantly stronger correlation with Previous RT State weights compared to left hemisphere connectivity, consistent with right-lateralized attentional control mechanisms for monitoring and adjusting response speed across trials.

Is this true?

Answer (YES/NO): NO